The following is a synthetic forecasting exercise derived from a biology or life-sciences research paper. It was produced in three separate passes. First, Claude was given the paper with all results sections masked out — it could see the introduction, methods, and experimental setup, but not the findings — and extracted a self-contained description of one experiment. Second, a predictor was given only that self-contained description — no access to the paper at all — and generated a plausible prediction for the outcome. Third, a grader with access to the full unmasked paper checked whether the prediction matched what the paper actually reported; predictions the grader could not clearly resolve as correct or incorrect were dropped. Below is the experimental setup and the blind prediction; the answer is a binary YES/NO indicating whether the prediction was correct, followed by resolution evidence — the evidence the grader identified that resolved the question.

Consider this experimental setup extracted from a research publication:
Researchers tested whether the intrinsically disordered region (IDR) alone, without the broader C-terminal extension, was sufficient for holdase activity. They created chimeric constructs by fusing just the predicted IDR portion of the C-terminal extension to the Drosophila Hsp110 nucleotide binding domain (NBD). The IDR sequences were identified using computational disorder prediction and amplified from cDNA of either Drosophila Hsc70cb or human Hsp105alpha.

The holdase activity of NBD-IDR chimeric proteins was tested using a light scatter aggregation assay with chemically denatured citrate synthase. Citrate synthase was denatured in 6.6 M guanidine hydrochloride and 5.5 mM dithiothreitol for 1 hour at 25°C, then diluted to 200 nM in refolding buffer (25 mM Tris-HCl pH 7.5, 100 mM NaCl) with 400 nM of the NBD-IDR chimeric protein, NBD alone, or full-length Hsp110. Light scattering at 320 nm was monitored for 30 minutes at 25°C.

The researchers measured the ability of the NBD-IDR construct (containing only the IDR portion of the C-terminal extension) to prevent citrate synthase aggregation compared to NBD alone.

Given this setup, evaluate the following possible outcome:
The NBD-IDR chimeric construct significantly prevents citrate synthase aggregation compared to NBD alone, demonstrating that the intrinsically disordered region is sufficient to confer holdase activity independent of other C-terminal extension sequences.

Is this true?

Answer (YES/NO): YES